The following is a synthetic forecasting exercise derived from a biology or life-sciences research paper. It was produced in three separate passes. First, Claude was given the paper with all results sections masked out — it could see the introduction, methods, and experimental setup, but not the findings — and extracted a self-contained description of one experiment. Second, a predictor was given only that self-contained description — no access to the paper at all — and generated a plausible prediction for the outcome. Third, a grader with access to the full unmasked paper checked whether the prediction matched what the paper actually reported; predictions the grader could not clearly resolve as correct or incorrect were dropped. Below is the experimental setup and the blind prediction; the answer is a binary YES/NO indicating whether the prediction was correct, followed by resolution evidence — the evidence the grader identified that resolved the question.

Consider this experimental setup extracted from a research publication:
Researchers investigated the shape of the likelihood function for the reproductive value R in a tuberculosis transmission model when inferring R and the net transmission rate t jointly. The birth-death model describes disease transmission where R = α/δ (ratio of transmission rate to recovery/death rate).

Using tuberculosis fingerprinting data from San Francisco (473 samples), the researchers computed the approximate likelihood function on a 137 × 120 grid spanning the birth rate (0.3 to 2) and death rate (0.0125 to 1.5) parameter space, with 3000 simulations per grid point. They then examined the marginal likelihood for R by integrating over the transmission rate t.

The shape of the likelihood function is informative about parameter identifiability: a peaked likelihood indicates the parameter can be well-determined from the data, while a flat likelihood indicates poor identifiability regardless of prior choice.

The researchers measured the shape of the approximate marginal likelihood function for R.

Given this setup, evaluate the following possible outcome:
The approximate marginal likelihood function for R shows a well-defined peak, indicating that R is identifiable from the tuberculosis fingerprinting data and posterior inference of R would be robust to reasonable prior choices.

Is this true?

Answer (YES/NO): NO